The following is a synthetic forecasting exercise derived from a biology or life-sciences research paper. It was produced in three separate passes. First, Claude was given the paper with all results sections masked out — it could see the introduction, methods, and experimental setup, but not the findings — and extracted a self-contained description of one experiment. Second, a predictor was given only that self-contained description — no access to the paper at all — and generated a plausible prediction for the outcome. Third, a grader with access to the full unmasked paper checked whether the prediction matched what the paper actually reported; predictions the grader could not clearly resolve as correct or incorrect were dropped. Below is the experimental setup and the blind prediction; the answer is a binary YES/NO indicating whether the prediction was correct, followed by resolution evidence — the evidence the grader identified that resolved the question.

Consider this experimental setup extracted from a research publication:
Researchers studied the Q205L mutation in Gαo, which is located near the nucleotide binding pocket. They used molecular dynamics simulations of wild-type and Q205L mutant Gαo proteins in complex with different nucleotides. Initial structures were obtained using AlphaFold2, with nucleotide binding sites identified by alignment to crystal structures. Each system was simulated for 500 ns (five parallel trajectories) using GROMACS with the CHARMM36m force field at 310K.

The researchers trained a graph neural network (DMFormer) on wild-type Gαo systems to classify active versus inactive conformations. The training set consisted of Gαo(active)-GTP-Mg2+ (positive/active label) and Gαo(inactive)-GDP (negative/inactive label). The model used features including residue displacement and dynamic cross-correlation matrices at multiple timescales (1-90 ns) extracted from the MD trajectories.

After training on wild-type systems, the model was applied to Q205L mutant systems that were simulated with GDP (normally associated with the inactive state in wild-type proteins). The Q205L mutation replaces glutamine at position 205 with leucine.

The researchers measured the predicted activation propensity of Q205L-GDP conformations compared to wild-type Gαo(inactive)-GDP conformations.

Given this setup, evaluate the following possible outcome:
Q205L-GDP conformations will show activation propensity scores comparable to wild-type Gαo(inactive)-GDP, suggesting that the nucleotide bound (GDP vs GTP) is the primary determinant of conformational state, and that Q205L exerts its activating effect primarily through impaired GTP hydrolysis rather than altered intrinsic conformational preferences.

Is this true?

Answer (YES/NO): NO